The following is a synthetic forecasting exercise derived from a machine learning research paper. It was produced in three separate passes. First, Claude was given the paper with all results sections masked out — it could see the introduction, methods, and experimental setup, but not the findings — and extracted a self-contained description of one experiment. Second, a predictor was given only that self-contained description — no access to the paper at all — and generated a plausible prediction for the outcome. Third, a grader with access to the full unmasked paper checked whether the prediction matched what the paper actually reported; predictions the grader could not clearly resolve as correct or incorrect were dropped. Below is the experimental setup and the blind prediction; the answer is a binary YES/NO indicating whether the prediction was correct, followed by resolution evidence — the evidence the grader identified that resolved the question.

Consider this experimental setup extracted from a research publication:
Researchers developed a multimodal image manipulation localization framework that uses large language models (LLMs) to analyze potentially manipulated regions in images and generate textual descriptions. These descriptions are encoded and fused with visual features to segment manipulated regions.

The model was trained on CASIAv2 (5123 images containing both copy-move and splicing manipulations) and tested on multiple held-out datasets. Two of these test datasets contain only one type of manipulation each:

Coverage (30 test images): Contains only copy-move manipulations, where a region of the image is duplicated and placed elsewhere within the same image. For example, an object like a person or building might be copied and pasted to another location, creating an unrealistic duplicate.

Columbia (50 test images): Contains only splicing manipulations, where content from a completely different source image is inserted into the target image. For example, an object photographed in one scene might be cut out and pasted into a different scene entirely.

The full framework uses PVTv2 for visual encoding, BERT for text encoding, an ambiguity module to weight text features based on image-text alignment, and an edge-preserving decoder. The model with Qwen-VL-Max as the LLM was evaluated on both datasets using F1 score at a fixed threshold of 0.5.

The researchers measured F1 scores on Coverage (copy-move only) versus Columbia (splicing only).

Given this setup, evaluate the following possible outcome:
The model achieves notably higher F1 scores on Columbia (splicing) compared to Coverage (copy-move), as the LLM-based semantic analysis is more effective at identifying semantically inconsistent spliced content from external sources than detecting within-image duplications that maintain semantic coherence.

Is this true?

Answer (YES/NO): YES